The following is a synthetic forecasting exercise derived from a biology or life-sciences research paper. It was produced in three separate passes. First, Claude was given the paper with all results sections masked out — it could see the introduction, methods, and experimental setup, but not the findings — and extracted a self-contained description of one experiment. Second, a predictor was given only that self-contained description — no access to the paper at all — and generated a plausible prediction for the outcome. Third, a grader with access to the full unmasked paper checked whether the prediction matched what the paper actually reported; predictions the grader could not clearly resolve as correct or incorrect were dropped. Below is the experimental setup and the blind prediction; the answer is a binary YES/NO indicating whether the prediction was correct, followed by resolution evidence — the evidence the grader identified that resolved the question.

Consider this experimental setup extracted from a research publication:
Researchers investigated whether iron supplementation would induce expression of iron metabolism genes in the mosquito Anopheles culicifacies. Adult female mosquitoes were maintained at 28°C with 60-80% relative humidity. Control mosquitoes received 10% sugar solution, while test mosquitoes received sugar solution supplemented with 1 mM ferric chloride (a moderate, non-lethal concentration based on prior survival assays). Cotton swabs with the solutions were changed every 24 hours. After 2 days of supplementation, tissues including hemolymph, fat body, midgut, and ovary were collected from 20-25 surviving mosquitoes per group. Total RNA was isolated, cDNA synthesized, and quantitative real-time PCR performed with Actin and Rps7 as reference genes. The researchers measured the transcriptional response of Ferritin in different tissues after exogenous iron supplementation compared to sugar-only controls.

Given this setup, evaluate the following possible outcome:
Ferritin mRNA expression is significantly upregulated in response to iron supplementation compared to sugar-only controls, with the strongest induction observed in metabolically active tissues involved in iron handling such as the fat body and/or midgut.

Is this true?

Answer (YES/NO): NO